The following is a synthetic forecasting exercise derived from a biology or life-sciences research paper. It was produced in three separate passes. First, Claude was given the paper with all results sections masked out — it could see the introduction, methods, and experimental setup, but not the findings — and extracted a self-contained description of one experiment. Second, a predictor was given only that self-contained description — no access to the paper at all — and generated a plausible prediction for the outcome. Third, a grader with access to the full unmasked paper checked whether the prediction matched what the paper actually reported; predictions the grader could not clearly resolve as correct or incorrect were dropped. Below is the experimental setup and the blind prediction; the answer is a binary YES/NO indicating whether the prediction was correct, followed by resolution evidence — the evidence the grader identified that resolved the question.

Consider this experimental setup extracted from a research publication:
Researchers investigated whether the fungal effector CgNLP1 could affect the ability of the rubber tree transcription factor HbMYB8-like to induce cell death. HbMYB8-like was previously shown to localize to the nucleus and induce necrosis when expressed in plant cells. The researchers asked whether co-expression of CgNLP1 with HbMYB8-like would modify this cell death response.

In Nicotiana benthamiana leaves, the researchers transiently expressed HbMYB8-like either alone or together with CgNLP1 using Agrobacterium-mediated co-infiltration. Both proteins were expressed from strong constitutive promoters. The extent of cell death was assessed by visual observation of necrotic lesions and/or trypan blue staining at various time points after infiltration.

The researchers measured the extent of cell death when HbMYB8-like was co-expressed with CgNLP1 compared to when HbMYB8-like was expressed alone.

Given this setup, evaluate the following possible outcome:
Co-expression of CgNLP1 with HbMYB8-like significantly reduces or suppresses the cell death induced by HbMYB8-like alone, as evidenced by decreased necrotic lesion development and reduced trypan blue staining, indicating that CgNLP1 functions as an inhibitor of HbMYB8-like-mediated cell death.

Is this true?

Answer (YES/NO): YES